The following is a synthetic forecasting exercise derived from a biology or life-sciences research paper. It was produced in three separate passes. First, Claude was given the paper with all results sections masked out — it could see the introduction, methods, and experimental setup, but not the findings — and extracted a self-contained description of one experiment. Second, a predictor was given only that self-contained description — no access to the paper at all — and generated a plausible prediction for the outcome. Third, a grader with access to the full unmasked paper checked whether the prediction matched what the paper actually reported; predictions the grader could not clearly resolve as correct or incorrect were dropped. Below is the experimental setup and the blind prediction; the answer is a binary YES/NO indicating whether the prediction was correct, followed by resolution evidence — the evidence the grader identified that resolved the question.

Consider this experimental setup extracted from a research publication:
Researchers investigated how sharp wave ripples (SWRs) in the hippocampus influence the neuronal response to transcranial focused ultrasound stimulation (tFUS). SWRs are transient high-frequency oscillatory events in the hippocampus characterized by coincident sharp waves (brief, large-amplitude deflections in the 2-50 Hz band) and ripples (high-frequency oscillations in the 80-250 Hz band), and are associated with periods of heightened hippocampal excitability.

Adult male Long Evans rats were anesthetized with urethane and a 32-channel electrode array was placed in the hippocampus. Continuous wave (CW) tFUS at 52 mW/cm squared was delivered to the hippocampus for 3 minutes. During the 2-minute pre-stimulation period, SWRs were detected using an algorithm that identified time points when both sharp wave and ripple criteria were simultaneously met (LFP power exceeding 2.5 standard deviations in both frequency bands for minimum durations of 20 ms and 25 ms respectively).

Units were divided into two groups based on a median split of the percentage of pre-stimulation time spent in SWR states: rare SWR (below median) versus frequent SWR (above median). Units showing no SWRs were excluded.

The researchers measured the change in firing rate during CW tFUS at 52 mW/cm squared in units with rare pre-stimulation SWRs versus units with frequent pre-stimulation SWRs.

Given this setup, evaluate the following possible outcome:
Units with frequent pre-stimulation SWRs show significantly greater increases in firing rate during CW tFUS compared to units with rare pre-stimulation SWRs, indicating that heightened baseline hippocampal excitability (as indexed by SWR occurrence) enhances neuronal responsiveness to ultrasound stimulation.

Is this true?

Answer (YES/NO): YES